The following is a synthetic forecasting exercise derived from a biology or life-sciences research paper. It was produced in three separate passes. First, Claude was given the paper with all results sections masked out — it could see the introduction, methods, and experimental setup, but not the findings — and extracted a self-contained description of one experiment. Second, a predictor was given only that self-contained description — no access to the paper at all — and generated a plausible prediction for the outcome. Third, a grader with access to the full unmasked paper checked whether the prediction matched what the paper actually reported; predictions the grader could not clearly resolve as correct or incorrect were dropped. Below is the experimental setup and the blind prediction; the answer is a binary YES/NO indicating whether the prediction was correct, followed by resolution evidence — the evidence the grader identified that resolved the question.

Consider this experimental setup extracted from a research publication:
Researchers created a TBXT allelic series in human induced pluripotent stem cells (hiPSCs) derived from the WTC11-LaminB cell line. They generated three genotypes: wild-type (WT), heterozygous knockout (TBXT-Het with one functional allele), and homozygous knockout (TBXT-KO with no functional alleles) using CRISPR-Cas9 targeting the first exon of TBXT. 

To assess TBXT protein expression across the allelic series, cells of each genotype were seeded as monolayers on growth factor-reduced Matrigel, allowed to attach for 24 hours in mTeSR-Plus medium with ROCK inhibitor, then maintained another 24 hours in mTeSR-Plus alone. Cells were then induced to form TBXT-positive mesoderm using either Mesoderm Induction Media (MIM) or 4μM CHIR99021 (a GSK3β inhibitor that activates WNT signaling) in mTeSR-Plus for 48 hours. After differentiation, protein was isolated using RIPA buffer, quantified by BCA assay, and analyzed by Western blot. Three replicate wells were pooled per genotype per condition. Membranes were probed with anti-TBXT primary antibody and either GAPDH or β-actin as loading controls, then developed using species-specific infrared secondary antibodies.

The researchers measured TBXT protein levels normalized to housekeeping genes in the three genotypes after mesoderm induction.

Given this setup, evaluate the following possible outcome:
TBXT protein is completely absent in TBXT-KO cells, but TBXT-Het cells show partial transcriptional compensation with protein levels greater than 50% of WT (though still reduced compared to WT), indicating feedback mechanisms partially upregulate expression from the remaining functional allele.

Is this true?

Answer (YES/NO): YES